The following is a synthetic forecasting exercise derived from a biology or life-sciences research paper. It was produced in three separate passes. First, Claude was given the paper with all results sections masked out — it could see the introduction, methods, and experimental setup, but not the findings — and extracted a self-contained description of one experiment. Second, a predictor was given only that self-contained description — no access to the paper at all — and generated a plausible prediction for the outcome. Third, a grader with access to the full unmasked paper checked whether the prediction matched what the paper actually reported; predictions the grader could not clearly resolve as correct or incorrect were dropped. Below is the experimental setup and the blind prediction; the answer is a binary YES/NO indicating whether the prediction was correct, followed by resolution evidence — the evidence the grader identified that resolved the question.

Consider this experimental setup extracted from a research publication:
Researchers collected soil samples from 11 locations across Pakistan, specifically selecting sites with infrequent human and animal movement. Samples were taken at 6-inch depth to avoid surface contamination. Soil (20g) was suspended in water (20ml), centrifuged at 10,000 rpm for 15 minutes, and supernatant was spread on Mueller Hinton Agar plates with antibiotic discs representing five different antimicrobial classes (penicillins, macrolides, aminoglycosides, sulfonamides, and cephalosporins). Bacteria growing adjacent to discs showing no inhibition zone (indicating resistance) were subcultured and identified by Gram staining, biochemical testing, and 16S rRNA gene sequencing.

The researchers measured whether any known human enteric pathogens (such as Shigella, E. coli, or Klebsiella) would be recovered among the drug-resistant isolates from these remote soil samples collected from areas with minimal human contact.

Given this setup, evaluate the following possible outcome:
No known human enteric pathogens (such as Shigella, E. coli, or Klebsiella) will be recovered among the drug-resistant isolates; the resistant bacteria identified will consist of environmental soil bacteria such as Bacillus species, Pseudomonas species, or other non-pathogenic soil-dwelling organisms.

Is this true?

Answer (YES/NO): NO